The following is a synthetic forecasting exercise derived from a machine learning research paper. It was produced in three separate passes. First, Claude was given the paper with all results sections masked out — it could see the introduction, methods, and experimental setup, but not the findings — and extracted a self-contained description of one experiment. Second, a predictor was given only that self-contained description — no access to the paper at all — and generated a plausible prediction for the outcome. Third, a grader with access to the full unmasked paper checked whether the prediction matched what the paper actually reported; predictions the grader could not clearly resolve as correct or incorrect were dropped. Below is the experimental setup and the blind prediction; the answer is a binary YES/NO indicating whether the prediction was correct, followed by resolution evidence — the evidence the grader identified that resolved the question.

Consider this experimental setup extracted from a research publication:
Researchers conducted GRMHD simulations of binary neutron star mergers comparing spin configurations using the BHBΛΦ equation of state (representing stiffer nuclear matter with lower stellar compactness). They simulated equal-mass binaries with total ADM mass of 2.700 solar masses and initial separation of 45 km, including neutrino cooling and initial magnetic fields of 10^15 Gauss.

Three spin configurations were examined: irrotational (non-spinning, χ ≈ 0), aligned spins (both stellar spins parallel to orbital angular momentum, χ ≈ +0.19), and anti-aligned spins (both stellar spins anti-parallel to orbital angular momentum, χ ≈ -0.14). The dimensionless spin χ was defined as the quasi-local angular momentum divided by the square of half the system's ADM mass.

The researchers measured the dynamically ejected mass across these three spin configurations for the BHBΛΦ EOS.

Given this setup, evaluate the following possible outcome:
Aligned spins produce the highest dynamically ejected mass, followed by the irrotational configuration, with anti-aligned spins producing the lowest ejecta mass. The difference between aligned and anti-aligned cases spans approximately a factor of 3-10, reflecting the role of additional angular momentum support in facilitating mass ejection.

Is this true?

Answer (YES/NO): NO